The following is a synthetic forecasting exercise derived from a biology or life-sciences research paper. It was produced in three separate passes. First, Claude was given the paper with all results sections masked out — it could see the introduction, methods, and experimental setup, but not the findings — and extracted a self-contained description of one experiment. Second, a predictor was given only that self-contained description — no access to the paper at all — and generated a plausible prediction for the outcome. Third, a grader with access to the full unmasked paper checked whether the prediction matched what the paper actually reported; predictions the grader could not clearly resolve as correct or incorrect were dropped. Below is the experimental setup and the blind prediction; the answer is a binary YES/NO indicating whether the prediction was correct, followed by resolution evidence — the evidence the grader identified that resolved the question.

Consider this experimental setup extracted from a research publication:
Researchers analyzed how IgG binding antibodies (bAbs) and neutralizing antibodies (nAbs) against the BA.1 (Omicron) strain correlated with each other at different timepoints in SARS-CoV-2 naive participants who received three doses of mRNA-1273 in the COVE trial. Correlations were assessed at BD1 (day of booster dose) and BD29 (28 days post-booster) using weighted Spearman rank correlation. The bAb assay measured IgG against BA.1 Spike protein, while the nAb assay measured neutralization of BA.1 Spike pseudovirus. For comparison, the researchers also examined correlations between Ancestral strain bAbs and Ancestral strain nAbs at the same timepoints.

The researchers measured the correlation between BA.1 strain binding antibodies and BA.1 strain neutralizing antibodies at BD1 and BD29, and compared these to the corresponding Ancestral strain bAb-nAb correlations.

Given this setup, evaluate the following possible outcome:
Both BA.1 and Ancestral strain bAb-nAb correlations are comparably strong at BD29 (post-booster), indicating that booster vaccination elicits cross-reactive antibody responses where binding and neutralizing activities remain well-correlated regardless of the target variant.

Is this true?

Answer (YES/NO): NO